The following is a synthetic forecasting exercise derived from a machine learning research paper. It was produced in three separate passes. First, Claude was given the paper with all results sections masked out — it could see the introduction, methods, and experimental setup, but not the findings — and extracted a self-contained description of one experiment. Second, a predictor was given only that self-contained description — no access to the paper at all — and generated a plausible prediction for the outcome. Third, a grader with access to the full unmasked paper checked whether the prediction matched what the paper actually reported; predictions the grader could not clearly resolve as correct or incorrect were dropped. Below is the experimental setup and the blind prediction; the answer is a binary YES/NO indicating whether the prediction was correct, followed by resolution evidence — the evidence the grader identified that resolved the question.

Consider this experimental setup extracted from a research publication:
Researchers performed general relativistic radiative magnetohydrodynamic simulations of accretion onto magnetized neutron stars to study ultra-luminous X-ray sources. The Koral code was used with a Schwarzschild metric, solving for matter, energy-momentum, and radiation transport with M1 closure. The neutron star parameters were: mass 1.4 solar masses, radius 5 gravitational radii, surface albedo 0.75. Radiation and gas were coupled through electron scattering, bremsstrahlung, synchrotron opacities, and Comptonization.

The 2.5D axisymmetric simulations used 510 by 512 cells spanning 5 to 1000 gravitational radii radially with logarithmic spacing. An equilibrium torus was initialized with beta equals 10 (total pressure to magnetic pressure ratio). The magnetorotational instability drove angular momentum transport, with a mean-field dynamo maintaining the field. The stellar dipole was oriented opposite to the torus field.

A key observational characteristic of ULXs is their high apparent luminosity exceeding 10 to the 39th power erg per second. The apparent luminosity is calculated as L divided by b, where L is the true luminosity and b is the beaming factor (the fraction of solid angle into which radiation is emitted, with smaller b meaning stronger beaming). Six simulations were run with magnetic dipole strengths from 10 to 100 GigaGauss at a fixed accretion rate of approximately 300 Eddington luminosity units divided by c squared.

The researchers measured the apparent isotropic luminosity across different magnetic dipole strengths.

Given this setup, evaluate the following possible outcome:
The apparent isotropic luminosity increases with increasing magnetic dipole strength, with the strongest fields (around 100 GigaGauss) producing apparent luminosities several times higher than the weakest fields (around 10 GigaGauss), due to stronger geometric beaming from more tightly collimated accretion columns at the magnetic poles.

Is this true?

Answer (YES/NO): NO